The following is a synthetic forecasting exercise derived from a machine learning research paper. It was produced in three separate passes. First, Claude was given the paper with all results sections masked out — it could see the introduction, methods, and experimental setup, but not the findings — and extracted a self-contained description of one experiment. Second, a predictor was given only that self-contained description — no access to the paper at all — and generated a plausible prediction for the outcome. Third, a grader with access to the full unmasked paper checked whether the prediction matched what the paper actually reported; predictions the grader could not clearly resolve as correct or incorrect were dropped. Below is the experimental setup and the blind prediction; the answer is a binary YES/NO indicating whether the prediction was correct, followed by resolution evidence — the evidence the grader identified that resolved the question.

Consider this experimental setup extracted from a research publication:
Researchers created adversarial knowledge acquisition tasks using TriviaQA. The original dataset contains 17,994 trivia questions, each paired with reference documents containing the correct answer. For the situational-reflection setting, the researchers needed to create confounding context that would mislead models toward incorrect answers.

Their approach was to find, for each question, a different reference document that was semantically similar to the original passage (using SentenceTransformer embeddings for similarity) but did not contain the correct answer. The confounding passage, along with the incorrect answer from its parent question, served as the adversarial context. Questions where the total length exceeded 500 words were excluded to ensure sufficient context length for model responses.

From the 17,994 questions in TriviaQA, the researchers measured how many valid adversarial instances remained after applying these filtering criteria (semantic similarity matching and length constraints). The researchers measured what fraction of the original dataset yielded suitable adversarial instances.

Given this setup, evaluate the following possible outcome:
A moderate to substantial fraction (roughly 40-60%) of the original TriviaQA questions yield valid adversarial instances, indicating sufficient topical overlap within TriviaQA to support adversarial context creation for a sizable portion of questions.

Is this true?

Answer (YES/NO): NO